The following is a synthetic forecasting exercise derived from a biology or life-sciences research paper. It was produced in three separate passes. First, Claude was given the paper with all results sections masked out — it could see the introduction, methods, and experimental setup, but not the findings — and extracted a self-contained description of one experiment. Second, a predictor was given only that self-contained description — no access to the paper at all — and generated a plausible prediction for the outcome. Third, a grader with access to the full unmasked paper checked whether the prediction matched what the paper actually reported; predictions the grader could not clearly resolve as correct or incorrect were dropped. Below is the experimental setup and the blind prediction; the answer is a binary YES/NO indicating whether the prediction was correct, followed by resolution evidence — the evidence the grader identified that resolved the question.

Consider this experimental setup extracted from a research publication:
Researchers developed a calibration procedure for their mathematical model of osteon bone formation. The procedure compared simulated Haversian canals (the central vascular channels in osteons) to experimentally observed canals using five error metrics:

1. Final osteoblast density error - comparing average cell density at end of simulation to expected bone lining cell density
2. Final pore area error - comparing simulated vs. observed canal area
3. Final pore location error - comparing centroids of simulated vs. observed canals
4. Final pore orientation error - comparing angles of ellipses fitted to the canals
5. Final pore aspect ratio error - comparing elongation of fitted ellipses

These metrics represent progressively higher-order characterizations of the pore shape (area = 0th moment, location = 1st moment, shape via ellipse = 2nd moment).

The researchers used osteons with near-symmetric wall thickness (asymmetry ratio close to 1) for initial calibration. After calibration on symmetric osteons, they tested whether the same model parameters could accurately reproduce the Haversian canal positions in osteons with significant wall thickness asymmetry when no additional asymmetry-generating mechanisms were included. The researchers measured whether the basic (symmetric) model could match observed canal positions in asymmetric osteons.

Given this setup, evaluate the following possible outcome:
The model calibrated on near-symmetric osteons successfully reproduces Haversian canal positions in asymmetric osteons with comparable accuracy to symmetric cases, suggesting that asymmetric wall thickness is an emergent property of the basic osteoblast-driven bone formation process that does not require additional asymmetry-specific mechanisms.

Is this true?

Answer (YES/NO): NO